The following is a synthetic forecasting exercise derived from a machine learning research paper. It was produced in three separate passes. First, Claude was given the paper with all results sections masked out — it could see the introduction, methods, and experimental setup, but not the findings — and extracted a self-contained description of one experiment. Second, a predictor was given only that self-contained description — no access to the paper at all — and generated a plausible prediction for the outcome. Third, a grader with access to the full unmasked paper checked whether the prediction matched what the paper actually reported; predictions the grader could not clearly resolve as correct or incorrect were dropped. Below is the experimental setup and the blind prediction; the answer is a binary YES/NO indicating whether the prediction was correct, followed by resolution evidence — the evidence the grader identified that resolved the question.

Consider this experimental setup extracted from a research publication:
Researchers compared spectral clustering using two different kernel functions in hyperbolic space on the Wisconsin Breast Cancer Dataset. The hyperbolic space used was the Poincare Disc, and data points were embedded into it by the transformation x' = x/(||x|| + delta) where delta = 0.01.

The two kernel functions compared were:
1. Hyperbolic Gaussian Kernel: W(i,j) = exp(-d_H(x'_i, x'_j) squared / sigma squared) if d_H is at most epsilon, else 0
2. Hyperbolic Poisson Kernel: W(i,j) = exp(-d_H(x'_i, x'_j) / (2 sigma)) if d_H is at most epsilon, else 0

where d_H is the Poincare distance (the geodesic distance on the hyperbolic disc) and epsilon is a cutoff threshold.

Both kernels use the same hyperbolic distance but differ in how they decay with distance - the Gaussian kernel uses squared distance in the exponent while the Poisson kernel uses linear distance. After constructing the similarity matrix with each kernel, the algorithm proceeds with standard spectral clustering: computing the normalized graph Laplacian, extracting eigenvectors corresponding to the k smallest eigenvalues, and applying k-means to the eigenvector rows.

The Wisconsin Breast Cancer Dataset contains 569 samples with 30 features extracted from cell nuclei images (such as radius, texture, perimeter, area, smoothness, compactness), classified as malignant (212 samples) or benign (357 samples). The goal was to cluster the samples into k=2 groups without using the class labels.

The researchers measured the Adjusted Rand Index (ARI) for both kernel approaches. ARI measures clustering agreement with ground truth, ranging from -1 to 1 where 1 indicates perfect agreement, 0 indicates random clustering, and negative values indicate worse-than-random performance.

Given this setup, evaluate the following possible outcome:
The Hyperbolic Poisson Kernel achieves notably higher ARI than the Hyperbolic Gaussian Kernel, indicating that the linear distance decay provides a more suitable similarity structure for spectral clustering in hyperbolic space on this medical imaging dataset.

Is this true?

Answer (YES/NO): NO